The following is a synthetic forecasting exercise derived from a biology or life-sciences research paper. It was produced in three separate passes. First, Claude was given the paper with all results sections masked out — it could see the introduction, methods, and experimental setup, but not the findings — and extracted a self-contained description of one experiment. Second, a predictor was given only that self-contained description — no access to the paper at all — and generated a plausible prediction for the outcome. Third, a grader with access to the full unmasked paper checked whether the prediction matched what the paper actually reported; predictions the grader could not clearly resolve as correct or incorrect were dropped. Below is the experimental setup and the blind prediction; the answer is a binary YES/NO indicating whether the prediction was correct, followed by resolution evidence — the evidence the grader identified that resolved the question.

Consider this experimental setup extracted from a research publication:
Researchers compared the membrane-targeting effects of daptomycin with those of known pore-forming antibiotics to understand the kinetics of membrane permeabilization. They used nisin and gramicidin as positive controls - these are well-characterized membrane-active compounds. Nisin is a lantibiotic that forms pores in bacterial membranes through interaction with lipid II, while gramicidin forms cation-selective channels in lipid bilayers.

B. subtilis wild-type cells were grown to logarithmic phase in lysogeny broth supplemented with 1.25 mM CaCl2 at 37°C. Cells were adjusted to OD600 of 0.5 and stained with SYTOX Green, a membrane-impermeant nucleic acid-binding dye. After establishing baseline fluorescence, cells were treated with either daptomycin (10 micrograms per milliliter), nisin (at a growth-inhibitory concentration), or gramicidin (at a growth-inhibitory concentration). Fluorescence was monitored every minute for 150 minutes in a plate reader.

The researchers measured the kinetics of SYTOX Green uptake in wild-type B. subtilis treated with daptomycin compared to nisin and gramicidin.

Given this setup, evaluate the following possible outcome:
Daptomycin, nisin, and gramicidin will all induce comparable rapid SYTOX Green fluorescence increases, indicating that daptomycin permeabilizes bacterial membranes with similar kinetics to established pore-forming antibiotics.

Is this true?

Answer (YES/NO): NO